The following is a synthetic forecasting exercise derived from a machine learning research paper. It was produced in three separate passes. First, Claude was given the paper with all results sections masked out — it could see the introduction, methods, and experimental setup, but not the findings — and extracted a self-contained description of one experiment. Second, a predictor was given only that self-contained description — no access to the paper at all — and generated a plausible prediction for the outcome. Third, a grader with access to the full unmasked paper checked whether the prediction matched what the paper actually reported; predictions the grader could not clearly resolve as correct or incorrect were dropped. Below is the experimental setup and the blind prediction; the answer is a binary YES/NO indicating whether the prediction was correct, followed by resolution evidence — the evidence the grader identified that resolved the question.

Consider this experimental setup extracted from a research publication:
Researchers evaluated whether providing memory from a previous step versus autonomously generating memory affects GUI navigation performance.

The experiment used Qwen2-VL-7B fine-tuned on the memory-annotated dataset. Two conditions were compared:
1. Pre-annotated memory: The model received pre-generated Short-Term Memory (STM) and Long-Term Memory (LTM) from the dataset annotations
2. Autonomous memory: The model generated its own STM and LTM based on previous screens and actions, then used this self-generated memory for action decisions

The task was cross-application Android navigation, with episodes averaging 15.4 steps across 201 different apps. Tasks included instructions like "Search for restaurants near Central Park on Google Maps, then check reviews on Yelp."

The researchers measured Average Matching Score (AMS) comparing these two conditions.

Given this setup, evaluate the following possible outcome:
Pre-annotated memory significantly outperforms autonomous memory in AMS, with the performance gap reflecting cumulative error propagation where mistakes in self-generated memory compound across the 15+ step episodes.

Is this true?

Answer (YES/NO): NO